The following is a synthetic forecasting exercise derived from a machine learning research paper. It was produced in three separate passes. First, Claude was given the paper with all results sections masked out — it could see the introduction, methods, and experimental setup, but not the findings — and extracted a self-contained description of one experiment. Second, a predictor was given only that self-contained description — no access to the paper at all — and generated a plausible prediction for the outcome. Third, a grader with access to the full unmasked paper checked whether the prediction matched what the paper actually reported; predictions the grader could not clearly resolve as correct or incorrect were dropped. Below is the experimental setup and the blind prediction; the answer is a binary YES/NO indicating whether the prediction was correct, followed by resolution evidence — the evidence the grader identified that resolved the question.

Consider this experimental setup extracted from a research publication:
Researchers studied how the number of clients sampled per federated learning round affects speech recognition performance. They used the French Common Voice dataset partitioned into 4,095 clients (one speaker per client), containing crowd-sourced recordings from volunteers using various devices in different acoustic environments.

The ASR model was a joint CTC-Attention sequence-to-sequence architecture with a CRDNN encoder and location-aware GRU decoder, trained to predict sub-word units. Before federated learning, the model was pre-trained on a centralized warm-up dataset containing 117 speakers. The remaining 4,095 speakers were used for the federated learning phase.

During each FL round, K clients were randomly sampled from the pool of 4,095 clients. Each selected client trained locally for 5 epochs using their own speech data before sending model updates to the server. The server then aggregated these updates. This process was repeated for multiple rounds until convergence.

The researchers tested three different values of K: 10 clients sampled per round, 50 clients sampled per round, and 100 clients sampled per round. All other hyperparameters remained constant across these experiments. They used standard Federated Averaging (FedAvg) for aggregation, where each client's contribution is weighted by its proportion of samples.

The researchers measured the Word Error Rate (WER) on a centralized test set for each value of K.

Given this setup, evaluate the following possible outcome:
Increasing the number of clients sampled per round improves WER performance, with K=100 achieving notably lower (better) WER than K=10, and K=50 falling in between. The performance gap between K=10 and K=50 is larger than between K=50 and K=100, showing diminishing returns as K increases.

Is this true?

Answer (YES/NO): NO